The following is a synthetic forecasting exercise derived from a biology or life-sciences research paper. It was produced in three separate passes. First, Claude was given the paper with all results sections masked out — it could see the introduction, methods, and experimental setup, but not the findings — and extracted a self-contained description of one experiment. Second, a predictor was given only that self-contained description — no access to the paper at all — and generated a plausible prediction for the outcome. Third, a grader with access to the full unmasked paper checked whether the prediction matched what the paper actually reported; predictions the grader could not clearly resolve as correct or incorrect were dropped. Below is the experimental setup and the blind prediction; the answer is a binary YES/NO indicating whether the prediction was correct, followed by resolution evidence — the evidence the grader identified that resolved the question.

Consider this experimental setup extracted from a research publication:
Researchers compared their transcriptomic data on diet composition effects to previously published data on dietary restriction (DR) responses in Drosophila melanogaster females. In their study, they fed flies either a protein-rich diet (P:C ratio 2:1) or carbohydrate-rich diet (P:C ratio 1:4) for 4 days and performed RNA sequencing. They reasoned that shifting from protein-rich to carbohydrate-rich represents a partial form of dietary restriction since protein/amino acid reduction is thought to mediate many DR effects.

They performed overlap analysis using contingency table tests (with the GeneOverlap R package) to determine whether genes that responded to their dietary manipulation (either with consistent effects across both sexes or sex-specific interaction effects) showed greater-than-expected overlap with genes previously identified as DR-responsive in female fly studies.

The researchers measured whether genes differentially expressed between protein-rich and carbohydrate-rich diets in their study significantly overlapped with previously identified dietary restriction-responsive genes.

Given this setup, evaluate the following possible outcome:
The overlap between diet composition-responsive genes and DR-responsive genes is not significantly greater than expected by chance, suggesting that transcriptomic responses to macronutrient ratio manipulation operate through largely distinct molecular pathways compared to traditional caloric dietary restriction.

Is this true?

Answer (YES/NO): NO